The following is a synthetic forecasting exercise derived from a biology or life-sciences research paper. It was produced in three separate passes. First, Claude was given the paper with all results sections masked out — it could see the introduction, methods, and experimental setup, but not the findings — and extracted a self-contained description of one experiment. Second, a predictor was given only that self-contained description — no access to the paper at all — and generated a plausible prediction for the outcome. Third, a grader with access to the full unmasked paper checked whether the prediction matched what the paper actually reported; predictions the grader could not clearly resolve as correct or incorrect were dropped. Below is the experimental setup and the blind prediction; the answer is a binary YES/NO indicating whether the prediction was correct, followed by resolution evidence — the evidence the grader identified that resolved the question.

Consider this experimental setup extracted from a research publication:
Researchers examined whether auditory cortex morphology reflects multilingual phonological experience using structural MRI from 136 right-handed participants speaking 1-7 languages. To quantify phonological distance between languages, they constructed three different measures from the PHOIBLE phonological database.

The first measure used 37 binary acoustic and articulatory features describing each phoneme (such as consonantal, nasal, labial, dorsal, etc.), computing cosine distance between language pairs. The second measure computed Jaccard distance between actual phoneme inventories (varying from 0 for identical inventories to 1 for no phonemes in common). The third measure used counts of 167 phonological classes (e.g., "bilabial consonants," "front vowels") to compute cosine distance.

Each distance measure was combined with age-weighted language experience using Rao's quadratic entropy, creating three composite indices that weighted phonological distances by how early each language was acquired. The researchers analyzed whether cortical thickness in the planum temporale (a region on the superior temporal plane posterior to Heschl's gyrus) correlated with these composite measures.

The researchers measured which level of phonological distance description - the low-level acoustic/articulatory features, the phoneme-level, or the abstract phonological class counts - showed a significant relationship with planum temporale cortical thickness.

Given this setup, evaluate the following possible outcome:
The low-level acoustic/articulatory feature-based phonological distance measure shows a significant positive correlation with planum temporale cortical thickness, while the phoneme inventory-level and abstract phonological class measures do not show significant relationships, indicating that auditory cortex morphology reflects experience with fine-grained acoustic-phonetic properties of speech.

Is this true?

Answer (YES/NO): NO